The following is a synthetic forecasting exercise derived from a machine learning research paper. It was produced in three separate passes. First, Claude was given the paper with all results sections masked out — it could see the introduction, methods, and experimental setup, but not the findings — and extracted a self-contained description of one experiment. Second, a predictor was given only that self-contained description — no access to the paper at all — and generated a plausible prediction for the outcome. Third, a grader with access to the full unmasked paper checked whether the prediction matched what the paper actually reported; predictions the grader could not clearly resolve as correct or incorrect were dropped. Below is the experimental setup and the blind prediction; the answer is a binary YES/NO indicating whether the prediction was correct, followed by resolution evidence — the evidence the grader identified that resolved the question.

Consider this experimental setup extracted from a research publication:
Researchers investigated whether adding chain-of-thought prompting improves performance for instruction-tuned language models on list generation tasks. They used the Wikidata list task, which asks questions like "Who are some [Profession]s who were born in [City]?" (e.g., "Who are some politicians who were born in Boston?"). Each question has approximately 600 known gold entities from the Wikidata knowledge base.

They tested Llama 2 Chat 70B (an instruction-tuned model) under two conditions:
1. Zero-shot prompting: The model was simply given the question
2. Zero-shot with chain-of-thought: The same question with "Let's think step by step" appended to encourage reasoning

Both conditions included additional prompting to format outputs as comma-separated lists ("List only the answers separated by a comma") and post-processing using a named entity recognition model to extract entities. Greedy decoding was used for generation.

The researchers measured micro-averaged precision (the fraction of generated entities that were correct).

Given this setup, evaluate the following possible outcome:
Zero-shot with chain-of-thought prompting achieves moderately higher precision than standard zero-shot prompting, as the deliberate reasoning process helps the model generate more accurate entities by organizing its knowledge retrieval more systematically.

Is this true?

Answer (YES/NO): NO